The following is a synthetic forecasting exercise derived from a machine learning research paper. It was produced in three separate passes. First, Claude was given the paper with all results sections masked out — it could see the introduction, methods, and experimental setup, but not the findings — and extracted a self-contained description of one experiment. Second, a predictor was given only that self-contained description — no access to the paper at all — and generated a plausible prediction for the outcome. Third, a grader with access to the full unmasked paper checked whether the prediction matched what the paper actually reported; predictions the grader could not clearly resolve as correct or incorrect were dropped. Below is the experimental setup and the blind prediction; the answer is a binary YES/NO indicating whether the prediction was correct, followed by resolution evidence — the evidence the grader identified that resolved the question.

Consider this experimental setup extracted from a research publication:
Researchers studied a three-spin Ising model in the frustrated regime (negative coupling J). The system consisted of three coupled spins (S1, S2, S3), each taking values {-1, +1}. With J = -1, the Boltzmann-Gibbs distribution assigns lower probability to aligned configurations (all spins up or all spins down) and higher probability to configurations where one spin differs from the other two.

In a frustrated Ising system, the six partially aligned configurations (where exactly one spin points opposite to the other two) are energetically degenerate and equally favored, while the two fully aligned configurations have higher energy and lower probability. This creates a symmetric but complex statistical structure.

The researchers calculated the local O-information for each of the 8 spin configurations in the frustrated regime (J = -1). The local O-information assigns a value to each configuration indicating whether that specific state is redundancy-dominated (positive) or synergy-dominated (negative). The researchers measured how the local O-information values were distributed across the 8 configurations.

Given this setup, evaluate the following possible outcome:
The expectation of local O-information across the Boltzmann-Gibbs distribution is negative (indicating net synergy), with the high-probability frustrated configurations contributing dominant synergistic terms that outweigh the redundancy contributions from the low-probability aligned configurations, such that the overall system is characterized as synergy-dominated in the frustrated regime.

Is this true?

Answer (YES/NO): YES